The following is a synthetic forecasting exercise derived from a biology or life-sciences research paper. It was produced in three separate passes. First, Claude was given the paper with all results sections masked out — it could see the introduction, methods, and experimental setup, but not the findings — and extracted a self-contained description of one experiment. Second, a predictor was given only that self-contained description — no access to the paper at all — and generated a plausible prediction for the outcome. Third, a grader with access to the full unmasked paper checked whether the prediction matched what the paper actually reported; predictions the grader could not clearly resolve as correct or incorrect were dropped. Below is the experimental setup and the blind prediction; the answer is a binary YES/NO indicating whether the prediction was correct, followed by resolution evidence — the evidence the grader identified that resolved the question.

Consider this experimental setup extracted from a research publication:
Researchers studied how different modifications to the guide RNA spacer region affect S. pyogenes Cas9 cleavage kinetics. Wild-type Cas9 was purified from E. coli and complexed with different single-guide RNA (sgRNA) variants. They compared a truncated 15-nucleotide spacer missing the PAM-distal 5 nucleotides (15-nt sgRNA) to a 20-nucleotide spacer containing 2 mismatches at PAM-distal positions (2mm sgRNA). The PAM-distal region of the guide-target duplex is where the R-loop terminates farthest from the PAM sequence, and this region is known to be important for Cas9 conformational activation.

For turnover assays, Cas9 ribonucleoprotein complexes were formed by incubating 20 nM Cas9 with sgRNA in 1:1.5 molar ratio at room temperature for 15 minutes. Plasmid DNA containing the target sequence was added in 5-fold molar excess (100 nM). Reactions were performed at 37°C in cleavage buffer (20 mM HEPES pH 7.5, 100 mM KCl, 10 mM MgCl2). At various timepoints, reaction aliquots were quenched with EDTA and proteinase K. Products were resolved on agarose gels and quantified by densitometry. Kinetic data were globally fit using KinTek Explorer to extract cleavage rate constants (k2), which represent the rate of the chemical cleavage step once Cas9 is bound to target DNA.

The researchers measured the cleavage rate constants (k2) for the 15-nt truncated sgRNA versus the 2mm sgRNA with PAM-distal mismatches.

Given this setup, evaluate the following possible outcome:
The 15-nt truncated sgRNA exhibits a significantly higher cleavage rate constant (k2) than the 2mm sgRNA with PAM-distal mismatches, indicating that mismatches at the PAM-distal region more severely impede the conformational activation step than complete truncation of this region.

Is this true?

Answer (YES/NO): NO